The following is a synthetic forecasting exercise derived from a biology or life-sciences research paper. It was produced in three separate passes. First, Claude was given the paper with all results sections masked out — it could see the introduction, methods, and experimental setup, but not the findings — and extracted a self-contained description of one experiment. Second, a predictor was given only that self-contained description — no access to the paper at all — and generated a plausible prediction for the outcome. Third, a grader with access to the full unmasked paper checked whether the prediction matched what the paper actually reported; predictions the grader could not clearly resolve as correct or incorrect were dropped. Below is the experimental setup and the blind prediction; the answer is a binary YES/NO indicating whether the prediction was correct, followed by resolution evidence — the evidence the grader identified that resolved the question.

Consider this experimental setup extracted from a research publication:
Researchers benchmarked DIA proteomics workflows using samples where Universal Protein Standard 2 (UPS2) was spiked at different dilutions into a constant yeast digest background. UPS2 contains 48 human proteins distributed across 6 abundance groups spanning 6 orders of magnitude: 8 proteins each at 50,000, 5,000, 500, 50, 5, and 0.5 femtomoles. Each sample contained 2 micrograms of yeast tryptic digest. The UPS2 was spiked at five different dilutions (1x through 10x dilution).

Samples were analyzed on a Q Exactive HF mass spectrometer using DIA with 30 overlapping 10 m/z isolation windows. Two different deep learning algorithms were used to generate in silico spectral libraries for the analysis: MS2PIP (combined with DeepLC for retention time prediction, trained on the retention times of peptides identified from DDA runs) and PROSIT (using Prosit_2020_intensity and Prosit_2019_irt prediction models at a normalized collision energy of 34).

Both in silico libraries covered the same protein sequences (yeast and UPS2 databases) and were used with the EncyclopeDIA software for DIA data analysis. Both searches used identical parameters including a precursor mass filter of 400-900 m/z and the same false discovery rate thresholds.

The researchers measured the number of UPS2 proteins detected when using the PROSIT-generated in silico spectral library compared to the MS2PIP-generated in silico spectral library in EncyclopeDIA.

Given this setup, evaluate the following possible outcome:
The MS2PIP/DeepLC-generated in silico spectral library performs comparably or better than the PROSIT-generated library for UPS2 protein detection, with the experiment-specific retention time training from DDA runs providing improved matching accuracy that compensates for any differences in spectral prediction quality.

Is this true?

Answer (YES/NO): NO